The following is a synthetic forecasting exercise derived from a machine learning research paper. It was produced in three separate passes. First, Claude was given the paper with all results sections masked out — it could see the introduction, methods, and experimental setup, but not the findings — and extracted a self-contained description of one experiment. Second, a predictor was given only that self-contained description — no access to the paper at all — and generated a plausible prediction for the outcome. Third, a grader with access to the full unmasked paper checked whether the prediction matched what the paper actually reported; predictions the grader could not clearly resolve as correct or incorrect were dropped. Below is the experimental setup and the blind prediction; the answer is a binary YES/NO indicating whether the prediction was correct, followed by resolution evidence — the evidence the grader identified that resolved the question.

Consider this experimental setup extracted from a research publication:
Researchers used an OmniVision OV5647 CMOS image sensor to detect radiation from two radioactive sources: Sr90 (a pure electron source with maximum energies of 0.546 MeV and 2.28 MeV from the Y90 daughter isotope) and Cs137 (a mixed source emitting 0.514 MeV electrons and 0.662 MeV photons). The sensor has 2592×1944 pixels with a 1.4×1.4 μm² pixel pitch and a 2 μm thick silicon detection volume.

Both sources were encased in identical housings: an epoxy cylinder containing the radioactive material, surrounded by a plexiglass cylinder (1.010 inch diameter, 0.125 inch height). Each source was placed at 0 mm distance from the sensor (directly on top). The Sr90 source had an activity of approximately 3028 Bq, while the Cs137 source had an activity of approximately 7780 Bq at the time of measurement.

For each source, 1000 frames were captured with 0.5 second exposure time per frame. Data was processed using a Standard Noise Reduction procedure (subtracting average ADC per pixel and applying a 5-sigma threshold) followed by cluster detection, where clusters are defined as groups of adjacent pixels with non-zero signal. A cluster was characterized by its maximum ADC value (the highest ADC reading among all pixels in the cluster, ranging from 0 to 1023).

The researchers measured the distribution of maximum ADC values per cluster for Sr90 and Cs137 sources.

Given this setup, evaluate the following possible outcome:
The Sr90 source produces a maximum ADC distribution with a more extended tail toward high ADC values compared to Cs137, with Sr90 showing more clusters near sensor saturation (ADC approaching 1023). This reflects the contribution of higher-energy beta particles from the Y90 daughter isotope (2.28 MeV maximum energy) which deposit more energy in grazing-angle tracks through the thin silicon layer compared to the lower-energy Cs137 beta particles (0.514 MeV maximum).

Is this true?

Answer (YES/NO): NO